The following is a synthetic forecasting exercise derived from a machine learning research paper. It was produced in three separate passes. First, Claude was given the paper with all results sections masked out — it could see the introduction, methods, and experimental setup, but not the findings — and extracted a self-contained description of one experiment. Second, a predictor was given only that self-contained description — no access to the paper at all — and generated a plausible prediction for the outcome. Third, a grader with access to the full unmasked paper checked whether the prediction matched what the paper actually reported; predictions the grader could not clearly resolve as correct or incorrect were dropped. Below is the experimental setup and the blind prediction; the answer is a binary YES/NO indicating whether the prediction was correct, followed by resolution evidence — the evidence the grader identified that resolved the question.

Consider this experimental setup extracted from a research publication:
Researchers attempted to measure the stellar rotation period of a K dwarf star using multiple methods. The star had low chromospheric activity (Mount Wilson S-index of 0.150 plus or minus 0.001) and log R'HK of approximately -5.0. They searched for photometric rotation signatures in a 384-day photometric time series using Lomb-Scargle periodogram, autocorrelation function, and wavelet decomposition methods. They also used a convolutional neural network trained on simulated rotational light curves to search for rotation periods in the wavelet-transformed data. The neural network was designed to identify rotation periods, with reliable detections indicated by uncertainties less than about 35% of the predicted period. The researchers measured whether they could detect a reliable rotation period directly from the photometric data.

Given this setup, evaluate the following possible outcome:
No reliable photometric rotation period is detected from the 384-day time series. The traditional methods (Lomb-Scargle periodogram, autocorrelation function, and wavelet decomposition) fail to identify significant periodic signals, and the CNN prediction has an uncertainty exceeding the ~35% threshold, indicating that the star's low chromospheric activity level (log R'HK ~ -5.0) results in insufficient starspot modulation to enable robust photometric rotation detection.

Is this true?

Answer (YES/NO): YES